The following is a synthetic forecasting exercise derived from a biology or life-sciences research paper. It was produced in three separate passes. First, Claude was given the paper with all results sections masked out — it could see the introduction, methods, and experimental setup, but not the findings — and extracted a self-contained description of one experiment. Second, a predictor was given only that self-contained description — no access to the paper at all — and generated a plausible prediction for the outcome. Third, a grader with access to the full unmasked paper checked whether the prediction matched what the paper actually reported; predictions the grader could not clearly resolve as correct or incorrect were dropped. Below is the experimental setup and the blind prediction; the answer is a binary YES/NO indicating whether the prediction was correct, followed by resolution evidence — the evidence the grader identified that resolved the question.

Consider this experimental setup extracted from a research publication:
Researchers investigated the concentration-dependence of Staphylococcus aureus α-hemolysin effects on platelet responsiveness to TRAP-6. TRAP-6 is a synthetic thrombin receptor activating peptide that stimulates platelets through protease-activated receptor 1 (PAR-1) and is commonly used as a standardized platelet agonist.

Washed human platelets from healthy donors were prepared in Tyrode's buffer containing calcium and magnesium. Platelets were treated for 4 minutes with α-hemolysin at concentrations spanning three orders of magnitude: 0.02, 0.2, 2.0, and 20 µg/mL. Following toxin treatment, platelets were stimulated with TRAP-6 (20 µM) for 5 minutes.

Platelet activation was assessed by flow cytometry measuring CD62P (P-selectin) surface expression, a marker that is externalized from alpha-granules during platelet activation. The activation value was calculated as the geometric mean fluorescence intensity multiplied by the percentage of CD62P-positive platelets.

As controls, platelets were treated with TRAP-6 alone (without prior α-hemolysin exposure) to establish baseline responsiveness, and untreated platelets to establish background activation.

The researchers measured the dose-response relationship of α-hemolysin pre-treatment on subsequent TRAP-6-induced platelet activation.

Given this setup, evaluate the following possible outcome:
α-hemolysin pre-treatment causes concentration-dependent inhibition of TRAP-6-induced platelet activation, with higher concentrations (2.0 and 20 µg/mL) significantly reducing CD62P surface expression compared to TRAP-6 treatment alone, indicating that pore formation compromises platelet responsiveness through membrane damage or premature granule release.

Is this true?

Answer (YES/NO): NO